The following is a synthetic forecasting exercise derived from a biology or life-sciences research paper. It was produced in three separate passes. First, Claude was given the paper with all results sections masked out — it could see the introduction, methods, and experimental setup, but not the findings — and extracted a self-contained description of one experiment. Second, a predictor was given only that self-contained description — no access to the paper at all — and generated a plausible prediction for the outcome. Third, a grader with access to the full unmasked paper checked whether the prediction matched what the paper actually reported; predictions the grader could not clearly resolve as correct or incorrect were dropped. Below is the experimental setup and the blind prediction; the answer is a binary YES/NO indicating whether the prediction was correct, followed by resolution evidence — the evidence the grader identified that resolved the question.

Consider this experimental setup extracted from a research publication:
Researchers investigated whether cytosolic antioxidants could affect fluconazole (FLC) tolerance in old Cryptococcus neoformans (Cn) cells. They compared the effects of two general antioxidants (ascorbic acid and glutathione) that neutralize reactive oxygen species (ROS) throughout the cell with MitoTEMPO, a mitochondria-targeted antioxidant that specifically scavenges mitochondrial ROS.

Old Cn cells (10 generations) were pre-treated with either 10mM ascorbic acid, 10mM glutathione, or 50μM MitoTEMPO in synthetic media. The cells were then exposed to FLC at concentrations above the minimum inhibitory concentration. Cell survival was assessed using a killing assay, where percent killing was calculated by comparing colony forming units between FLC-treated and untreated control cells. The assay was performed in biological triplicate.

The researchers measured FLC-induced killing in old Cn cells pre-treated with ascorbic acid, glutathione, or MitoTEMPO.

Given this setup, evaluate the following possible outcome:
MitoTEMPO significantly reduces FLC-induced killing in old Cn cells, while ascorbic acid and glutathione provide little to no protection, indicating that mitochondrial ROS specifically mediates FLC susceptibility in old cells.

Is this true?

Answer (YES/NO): NO